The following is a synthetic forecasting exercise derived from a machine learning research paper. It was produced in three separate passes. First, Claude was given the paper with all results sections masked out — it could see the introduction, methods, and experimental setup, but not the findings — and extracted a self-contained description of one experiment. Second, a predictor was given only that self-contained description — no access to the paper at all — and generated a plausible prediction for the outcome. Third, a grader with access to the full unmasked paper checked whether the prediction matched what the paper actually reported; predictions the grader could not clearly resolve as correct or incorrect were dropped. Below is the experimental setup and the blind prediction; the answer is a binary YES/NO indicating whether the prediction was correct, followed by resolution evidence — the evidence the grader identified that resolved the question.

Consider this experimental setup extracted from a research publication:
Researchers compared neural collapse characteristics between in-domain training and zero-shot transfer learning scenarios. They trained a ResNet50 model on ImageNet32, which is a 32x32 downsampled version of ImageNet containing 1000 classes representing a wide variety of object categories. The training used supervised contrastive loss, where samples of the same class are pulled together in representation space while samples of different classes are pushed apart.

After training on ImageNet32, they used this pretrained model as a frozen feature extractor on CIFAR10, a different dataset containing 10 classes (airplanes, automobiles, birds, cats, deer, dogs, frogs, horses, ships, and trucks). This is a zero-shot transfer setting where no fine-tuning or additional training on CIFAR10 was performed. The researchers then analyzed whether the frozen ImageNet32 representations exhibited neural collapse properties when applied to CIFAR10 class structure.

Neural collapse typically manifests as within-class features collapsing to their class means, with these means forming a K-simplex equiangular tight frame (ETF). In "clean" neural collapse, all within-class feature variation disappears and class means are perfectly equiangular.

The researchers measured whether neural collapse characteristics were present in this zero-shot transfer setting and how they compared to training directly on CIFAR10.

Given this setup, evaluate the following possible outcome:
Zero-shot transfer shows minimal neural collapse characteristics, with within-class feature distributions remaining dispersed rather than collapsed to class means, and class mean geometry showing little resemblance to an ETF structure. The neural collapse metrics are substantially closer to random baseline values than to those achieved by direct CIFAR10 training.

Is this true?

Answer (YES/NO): NO